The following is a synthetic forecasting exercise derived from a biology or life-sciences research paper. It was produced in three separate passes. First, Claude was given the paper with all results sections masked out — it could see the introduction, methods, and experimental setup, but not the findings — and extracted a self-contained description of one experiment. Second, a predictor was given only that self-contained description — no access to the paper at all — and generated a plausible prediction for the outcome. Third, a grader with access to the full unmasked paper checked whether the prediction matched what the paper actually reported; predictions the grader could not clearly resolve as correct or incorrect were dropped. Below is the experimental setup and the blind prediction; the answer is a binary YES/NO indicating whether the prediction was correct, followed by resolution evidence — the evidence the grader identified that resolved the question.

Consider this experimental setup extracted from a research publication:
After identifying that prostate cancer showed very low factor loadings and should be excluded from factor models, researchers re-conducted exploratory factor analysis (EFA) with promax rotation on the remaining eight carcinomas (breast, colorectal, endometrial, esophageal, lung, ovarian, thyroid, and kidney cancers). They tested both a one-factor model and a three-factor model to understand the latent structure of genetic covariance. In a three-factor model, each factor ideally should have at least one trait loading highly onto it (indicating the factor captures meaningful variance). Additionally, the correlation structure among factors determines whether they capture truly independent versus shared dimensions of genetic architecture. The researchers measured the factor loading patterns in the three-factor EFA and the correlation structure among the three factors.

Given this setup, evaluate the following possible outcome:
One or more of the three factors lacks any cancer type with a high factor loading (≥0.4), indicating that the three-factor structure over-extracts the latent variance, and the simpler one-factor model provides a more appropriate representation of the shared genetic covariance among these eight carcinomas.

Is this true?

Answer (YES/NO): NO